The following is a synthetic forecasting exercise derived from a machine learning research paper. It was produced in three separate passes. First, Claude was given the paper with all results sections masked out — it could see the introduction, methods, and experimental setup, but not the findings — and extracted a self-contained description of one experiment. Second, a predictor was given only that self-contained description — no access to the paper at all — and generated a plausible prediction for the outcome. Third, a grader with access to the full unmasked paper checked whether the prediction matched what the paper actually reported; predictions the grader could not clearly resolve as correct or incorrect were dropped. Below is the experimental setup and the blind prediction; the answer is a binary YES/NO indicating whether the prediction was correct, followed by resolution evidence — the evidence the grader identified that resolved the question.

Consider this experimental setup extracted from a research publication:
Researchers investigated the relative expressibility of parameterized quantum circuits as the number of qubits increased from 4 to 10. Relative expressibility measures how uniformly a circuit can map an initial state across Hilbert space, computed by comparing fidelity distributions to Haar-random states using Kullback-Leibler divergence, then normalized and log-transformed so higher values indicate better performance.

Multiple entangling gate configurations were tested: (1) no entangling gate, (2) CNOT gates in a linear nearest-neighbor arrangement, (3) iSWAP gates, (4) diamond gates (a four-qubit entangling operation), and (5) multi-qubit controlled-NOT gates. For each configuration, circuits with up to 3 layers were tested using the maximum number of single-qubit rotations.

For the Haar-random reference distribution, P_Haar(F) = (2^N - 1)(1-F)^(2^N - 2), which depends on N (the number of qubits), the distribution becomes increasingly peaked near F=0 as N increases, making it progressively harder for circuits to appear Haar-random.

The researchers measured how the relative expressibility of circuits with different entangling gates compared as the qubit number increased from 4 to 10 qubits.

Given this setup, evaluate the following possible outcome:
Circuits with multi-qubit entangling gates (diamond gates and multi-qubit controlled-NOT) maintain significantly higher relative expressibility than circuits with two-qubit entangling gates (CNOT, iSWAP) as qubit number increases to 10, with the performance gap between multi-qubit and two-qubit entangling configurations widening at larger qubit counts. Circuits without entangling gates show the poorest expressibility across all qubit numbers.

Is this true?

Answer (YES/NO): NO